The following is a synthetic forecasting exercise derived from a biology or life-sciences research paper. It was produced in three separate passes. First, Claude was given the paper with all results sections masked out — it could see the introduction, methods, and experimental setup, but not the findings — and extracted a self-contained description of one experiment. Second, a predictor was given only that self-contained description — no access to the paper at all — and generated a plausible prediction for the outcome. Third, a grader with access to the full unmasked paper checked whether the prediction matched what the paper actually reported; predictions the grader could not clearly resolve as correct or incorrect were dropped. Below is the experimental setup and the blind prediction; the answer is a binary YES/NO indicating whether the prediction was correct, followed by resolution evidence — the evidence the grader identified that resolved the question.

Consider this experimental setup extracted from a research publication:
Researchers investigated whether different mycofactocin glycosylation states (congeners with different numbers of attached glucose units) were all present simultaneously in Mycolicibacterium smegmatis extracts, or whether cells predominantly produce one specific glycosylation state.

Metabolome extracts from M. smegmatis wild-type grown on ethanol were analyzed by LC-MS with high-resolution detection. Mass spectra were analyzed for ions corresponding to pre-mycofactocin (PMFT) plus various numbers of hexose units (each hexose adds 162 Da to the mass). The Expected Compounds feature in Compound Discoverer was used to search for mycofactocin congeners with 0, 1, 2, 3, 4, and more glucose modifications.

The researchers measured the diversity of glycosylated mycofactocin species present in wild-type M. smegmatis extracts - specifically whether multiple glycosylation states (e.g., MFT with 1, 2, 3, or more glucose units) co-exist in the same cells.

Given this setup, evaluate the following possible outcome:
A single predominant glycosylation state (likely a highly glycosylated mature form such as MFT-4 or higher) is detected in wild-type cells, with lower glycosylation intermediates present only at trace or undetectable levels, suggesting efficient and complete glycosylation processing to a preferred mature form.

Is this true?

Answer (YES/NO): NO